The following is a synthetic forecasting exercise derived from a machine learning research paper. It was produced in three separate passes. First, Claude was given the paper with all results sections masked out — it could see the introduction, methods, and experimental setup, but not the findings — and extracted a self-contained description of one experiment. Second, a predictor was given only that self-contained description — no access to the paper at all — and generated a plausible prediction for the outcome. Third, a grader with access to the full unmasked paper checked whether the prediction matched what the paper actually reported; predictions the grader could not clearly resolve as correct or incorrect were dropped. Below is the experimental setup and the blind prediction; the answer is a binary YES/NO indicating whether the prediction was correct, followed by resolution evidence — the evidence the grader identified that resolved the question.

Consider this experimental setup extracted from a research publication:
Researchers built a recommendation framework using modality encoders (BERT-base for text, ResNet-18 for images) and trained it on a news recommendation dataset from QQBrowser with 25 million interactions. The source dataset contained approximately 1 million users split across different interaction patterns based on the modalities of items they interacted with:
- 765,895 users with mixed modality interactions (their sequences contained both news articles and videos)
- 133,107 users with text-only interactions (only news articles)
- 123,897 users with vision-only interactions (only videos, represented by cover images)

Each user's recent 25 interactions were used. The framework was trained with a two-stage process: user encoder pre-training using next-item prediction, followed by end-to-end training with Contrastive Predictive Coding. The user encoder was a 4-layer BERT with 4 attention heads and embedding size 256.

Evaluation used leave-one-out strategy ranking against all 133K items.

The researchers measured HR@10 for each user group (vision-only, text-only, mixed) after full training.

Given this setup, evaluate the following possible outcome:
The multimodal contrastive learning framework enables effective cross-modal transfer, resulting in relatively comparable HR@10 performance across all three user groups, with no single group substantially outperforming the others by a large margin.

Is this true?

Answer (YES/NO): NO